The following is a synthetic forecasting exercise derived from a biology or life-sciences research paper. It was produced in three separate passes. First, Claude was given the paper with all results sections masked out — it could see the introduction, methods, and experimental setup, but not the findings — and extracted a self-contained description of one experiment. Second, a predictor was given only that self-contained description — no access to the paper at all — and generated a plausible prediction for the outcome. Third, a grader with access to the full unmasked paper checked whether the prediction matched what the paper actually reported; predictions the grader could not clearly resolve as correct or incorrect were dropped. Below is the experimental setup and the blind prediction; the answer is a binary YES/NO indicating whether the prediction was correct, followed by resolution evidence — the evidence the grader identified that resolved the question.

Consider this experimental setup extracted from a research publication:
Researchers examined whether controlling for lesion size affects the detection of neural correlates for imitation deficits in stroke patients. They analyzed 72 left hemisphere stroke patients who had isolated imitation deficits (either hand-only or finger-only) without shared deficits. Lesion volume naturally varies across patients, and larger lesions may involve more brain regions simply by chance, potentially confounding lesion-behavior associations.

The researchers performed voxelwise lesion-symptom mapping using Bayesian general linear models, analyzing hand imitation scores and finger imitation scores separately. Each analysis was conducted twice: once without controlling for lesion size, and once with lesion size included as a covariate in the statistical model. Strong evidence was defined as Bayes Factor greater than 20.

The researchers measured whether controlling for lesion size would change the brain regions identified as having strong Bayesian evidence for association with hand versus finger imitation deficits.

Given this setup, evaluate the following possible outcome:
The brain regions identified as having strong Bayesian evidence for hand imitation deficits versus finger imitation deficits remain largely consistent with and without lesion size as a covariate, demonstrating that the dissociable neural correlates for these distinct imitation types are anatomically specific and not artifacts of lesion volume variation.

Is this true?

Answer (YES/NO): YES